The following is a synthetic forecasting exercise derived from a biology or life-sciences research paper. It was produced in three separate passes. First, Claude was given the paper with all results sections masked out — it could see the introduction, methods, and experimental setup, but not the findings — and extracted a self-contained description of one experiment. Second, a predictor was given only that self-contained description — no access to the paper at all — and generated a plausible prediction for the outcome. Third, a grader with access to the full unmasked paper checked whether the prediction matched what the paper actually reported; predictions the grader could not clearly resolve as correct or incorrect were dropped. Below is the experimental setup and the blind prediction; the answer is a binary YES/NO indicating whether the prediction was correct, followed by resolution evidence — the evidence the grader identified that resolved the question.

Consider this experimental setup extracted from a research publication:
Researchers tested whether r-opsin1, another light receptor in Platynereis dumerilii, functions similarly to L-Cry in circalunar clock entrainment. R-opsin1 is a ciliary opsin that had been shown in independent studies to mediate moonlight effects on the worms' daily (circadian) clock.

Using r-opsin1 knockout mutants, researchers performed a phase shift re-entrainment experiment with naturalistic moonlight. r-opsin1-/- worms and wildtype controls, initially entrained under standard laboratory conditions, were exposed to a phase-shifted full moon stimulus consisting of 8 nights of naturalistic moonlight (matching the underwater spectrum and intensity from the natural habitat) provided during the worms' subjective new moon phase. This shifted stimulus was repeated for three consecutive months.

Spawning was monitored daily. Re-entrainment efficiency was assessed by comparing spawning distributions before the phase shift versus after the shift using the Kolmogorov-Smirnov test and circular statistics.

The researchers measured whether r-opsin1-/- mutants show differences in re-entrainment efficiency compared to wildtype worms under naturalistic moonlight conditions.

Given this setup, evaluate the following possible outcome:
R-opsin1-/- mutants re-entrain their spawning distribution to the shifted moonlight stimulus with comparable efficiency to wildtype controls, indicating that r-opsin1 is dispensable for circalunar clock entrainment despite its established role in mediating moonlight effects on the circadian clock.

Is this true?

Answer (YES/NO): YES